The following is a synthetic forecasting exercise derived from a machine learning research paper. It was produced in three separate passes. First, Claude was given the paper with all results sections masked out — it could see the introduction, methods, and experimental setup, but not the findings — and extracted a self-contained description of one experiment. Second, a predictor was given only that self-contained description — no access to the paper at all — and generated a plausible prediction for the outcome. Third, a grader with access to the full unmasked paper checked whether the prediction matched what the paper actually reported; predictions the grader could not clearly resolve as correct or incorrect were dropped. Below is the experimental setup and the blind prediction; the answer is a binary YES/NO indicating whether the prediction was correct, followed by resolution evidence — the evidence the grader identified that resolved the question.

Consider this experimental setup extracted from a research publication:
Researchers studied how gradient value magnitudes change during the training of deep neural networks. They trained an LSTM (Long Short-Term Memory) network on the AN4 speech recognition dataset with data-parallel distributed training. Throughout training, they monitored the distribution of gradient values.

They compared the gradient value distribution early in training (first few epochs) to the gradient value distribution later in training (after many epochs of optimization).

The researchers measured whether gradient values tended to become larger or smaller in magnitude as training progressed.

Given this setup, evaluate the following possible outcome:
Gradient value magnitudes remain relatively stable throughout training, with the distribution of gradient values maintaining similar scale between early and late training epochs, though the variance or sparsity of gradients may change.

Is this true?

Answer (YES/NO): NO